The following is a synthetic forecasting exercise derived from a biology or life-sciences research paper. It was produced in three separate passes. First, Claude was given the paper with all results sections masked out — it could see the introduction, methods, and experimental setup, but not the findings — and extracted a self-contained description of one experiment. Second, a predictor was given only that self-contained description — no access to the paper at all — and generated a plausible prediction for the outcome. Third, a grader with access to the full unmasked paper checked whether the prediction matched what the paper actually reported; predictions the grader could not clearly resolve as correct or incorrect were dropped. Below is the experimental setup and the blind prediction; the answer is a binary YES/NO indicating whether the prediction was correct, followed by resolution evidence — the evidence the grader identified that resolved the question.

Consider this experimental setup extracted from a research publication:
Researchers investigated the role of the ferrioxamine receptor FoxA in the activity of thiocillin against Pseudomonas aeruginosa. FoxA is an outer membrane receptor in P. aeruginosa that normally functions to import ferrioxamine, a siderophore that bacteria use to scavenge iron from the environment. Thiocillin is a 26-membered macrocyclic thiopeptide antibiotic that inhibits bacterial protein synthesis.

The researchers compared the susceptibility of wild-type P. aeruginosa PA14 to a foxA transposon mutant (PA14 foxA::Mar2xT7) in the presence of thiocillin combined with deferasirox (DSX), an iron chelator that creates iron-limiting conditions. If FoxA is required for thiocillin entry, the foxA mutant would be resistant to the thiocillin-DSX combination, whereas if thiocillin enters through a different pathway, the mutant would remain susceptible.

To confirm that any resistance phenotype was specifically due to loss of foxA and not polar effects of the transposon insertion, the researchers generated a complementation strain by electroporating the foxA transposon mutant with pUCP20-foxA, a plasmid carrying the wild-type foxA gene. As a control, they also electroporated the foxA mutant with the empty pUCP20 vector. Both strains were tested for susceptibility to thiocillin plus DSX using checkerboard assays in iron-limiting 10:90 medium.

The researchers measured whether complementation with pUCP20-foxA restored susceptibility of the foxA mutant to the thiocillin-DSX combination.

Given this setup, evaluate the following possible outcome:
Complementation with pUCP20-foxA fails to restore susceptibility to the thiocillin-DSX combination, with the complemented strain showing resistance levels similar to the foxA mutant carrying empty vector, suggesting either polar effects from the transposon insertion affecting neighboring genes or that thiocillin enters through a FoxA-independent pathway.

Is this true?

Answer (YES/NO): NO